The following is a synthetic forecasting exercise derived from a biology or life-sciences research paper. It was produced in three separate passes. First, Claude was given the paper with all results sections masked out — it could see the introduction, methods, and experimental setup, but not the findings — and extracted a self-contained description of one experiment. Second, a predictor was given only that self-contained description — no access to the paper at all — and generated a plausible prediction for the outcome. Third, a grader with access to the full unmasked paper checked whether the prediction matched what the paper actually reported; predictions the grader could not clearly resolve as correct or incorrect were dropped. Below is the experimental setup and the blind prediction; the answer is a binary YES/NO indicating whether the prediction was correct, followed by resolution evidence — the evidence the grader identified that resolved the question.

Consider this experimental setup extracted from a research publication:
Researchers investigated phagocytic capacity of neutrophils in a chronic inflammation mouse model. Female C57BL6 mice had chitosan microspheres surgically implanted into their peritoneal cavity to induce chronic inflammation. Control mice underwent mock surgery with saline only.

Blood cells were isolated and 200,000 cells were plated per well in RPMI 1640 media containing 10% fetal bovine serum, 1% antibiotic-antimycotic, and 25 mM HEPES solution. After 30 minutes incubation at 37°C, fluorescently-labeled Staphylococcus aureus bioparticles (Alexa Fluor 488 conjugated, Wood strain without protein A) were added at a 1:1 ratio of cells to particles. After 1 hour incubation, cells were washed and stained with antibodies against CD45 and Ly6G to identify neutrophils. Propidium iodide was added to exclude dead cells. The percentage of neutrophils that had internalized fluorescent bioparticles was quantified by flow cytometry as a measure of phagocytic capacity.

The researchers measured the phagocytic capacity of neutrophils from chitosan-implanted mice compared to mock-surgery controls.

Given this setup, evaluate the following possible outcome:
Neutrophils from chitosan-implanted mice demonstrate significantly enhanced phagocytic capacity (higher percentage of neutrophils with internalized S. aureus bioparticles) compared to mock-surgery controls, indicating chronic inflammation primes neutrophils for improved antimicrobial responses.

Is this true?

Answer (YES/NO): NO